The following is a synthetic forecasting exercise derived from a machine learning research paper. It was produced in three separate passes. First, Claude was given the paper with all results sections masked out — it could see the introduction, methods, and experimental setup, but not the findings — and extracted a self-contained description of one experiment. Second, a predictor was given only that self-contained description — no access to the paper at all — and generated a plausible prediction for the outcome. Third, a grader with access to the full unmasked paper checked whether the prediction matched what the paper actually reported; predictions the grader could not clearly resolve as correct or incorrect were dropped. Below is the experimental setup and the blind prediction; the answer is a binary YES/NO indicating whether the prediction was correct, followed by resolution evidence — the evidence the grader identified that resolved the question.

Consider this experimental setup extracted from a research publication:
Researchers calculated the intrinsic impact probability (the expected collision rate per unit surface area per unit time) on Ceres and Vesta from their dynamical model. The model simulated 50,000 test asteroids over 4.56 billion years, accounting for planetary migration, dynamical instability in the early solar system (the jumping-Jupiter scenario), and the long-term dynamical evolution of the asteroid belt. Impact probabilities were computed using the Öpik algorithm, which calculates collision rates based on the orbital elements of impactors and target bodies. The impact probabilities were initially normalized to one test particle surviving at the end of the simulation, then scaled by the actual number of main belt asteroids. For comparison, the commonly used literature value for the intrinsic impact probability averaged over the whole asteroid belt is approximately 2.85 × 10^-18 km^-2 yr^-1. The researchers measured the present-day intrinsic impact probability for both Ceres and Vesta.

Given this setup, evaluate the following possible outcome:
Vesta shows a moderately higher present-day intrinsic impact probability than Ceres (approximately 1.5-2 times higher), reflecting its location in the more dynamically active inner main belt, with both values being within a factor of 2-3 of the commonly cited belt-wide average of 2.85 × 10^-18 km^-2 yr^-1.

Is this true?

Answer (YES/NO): NO